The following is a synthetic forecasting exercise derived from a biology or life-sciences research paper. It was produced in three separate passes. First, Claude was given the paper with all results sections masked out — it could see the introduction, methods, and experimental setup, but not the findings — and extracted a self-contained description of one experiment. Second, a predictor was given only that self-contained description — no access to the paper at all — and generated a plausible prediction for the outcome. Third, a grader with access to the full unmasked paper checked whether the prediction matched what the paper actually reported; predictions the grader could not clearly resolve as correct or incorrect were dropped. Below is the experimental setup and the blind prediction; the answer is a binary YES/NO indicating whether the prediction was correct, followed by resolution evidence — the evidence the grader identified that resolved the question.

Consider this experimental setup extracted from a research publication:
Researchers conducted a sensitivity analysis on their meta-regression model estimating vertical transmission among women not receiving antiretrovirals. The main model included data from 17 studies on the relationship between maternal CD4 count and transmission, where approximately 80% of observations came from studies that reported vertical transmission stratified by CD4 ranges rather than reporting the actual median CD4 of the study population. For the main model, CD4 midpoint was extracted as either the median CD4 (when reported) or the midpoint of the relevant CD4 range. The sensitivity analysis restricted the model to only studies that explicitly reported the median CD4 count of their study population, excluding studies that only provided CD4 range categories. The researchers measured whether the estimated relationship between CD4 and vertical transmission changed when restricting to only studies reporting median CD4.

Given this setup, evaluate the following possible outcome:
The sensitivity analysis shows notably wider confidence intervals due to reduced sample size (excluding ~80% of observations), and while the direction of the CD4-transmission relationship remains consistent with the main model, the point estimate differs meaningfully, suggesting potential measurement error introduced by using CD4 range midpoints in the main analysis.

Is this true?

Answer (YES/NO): NO